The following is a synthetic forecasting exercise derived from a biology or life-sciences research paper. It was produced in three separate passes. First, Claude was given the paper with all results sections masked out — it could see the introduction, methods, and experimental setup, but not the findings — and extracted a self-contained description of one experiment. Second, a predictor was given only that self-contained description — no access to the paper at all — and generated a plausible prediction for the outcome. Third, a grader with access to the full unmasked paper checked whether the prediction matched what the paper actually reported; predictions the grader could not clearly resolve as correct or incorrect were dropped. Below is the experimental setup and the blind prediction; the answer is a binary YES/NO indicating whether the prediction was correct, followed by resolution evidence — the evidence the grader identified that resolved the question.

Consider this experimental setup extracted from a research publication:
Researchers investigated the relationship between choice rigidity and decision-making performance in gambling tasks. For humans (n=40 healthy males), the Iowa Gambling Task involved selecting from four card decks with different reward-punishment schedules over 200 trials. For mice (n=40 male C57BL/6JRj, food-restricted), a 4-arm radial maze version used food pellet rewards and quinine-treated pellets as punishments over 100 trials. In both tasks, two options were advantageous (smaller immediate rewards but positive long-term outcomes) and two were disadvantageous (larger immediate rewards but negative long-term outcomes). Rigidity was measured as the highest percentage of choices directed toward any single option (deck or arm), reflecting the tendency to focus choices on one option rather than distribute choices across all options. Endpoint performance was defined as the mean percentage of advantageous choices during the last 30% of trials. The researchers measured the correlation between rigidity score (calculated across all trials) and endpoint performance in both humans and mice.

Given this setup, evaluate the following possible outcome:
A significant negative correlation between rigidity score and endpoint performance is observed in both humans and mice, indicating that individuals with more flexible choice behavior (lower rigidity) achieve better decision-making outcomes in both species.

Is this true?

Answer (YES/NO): NO